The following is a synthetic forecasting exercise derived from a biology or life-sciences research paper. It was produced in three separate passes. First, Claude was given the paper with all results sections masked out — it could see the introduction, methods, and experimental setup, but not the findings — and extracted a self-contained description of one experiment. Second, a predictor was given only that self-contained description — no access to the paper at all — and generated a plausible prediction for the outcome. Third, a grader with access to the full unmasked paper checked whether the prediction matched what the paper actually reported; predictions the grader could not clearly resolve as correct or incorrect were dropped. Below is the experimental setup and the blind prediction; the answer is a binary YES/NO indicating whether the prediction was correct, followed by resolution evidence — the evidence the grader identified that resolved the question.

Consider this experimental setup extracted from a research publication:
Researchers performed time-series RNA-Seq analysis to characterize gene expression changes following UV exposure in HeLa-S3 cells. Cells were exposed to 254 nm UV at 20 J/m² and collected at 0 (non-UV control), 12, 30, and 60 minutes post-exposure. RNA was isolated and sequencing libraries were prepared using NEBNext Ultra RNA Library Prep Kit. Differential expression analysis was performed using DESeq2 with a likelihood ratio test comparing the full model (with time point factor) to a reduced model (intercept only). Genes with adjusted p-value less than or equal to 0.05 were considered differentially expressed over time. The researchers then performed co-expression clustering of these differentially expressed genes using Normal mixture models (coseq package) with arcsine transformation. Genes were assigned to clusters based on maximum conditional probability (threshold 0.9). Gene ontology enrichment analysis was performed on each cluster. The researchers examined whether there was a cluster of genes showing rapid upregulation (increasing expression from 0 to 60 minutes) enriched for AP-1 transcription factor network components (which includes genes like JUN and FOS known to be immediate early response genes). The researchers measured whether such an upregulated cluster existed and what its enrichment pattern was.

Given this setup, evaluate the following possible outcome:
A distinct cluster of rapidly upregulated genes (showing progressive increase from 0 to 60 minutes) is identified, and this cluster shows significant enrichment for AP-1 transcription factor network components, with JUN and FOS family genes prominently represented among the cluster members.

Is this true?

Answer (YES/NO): NO